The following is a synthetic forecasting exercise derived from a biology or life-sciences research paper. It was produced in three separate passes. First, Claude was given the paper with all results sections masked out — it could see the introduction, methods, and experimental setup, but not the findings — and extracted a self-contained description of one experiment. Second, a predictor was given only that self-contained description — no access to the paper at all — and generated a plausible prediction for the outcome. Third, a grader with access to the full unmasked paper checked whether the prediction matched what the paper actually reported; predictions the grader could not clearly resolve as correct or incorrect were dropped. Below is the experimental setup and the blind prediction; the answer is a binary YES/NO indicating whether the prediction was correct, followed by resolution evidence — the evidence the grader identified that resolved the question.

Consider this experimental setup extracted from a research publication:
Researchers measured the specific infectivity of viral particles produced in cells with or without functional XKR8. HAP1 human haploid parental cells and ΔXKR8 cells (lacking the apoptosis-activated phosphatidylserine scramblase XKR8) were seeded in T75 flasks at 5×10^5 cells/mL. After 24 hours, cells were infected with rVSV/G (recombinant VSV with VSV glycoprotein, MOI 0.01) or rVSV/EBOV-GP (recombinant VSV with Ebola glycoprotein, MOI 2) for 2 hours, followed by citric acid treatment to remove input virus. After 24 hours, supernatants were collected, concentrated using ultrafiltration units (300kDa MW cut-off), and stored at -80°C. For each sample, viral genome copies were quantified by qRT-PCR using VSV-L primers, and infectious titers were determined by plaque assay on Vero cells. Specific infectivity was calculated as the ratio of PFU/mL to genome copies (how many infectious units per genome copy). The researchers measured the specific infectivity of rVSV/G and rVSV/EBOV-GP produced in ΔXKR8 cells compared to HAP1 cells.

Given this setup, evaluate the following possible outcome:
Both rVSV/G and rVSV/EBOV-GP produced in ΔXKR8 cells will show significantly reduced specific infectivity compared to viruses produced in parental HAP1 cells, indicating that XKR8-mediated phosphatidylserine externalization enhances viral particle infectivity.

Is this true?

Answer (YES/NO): NO